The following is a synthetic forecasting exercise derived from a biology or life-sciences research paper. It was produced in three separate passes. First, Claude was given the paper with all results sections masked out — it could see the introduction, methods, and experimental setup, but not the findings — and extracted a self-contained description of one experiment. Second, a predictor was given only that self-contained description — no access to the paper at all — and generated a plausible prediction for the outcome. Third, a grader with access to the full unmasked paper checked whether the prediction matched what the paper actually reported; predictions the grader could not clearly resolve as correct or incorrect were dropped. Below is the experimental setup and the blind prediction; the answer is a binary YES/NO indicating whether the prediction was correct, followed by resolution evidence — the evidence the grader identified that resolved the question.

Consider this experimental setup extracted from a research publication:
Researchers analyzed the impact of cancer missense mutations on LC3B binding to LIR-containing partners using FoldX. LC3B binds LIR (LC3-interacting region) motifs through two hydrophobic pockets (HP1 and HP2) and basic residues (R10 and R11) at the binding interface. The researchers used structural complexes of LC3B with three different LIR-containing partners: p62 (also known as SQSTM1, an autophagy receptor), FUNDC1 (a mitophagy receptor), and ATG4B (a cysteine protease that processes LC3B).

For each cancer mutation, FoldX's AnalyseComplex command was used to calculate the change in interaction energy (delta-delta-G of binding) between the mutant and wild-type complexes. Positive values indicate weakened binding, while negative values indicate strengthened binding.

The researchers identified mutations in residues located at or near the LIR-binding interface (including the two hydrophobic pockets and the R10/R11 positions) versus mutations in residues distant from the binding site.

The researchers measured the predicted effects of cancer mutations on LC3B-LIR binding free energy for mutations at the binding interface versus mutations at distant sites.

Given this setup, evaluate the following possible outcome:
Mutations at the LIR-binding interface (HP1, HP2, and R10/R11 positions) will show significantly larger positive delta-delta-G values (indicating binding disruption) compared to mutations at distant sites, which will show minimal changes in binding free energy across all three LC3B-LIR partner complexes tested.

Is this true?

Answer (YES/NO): NO